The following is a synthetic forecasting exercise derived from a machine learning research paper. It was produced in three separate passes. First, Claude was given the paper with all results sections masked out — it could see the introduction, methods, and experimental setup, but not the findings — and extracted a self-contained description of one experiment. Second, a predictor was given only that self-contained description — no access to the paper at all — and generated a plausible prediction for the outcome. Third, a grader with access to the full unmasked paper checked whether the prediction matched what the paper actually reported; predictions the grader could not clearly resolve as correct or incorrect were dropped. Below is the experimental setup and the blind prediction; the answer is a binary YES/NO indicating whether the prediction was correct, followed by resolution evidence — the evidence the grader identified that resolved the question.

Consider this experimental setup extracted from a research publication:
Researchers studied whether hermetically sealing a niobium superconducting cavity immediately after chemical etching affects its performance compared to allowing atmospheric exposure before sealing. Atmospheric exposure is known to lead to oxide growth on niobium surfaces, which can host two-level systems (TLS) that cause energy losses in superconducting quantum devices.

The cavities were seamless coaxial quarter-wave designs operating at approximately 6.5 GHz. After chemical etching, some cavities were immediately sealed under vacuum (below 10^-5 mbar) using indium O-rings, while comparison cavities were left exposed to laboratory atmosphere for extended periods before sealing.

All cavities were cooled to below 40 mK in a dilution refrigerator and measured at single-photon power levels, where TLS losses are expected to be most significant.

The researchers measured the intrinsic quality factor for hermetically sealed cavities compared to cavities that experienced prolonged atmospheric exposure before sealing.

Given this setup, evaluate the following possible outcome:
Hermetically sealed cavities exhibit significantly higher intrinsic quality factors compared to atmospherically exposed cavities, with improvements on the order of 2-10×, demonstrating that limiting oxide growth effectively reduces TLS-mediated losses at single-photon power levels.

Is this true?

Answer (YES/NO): NO